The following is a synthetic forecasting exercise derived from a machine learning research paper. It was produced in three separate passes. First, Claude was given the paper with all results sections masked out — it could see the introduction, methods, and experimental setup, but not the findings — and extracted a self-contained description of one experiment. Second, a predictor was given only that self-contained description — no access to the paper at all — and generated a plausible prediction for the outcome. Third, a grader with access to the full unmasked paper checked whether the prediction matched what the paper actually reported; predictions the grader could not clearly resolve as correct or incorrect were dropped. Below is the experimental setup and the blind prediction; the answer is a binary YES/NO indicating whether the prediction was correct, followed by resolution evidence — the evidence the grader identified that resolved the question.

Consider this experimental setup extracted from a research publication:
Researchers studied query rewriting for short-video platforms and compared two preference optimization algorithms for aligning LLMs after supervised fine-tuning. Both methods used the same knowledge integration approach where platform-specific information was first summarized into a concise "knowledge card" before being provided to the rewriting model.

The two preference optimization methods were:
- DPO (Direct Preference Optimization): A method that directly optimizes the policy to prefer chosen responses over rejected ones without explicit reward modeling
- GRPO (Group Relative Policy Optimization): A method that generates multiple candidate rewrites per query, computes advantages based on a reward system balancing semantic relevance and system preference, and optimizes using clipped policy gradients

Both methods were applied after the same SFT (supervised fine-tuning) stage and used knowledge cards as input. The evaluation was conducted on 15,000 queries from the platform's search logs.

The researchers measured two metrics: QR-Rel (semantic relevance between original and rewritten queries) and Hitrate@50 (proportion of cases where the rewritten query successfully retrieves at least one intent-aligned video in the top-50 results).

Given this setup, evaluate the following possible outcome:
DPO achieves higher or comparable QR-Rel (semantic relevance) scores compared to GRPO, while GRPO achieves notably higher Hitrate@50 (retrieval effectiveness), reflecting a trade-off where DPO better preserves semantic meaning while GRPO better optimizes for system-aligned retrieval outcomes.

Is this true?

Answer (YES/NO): YES